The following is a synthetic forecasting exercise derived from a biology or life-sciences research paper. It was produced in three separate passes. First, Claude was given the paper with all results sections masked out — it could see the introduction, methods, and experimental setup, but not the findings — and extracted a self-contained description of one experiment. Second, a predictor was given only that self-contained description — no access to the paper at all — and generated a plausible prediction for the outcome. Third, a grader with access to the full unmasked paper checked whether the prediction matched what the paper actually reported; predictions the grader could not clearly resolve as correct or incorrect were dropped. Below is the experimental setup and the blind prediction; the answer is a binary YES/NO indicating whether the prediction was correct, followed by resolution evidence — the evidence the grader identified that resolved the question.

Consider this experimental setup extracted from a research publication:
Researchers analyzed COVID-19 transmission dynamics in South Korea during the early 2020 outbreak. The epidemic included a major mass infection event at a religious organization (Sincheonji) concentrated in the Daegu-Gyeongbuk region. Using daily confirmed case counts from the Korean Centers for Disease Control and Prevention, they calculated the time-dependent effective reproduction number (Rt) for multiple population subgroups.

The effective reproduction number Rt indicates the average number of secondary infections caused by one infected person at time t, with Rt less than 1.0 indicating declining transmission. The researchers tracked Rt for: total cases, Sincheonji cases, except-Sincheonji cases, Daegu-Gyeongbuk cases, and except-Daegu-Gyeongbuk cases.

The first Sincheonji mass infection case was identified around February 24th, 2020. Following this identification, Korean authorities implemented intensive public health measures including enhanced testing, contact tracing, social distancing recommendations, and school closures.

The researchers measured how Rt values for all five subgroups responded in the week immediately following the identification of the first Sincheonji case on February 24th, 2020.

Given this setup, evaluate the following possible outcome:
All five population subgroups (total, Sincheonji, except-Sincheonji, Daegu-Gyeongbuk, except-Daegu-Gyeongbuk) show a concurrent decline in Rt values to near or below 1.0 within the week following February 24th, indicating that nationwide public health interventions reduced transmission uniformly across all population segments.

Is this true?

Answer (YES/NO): NO